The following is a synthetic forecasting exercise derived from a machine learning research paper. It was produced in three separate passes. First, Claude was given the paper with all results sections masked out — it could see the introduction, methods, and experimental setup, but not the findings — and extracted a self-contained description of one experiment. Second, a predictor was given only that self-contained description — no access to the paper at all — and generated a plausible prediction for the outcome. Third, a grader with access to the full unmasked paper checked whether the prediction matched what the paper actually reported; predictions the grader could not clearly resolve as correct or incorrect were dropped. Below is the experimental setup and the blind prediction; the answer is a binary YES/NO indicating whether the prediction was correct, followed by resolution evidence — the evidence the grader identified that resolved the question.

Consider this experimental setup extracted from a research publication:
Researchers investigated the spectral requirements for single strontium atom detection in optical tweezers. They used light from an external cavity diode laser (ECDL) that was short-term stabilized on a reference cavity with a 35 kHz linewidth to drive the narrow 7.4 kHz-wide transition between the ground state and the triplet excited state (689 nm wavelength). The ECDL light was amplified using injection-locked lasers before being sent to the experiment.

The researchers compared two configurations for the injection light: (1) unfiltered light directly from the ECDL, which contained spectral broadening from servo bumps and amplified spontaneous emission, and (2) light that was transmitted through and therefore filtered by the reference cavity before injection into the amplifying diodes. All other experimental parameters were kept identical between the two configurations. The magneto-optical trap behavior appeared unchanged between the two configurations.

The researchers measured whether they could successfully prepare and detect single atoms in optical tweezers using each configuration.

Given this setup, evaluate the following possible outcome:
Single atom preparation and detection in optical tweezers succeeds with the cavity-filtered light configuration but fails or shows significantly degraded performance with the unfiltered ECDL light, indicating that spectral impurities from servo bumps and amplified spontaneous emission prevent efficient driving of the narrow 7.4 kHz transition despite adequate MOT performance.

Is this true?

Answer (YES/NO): YES